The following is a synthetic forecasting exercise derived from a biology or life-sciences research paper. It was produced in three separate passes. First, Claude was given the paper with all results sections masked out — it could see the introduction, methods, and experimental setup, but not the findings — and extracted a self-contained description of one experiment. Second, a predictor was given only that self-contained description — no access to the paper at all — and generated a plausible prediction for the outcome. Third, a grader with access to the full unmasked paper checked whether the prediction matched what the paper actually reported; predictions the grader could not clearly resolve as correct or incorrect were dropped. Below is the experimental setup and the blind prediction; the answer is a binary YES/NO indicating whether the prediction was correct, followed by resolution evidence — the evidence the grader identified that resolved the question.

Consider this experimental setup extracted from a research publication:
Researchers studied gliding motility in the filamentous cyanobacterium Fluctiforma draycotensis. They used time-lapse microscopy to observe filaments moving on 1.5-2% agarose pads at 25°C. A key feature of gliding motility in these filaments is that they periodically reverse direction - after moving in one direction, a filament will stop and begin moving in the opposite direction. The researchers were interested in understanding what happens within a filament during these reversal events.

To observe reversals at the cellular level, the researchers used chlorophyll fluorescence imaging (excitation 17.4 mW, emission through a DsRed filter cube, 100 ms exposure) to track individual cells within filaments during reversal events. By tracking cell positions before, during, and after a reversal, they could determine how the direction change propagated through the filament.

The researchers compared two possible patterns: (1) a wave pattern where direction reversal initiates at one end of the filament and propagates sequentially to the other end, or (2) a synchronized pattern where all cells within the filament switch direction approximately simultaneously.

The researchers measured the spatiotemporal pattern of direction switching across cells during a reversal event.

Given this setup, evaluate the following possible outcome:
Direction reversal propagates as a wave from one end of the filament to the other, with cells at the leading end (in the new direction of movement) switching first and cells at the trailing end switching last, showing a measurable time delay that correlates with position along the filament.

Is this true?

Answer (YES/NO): NO